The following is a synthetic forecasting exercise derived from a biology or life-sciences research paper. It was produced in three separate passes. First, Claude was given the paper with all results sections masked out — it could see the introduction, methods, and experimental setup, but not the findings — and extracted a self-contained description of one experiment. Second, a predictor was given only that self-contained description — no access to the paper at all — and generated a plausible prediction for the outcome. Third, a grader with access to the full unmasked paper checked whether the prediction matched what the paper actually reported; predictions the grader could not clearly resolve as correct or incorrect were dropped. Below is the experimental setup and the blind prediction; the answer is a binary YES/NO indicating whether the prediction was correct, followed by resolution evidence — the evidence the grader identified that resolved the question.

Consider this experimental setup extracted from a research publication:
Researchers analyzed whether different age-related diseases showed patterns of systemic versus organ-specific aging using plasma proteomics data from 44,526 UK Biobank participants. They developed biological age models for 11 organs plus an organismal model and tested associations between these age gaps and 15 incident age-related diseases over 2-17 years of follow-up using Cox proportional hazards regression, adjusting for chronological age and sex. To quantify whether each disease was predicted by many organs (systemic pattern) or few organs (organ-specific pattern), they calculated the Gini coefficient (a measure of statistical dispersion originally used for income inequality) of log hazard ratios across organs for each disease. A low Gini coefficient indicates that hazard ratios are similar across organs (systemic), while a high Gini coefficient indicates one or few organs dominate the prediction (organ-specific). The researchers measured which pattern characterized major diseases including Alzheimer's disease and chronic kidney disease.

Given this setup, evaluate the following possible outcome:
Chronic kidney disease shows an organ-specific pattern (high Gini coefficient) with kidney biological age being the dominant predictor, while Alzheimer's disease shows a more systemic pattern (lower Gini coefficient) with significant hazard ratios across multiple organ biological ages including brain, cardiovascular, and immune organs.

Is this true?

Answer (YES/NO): NO